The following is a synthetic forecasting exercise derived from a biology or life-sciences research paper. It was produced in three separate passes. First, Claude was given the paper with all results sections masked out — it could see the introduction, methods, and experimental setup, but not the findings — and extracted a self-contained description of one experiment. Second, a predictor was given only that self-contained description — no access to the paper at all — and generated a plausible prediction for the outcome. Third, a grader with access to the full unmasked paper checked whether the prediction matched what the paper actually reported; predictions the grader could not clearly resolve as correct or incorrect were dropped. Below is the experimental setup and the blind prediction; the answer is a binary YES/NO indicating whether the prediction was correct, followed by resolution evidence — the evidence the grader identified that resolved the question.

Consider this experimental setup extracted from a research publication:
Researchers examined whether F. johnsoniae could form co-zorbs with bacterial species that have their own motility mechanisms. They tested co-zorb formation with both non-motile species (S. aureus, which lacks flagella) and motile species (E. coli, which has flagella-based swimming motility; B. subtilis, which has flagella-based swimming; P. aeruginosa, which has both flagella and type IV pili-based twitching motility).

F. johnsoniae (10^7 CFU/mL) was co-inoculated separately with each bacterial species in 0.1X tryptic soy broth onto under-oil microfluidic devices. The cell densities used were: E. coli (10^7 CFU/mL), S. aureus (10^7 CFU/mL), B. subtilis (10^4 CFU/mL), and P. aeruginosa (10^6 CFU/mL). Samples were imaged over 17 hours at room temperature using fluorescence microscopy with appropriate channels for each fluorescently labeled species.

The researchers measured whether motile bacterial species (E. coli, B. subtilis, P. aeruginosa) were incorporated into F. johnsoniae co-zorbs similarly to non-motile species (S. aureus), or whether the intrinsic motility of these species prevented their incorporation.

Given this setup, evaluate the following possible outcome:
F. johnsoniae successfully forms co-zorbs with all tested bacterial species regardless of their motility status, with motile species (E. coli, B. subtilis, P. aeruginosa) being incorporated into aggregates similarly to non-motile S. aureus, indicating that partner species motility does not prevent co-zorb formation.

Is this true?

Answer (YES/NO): YES